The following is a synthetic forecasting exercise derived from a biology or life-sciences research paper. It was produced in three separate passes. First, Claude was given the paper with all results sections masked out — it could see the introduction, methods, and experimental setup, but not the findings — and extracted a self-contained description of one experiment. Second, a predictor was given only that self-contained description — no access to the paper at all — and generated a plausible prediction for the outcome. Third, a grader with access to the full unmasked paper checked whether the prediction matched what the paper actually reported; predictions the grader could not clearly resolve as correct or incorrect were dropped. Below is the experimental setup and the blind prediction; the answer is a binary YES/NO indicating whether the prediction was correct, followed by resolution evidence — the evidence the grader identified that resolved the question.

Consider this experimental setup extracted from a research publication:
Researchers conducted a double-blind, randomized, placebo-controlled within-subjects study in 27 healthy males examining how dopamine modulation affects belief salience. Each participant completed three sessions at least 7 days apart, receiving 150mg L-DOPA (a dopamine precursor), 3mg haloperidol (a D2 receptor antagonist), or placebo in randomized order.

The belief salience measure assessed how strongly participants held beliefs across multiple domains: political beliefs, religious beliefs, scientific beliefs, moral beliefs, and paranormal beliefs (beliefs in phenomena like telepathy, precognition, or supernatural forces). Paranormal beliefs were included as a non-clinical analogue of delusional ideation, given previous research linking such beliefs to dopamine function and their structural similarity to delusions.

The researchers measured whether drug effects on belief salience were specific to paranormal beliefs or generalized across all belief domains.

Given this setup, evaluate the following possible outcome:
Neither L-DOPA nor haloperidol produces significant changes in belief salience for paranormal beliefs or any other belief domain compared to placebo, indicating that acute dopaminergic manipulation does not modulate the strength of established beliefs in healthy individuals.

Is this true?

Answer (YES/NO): YES